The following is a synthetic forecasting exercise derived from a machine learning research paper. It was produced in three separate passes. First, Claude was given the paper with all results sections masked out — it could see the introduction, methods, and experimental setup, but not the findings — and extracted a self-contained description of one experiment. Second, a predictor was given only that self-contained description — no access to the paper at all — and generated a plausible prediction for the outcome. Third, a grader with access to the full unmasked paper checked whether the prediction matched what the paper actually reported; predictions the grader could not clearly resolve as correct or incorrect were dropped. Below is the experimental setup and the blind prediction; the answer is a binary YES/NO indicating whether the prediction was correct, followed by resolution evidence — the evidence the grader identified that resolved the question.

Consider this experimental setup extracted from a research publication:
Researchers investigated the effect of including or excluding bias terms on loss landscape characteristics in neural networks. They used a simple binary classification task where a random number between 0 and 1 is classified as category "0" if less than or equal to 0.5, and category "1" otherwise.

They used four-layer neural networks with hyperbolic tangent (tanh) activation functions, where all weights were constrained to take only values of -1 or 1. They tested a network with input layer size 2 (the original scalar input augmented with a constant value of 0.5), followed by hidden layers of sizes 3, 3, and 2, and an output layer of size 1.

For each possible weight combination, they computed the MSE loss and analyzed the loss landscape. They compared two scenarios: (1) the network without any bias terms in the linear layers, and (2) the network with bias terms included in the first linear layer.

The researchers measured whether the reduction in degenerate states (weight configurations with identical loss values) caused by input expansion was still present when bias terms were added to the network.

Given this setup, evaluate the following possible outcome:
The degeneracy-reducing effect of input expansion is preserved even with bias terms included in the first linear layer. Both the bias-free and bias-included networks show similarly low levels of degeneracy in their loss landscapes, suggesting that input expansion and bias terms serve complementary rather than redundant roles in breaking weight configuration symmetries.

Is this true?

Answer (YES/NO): YES